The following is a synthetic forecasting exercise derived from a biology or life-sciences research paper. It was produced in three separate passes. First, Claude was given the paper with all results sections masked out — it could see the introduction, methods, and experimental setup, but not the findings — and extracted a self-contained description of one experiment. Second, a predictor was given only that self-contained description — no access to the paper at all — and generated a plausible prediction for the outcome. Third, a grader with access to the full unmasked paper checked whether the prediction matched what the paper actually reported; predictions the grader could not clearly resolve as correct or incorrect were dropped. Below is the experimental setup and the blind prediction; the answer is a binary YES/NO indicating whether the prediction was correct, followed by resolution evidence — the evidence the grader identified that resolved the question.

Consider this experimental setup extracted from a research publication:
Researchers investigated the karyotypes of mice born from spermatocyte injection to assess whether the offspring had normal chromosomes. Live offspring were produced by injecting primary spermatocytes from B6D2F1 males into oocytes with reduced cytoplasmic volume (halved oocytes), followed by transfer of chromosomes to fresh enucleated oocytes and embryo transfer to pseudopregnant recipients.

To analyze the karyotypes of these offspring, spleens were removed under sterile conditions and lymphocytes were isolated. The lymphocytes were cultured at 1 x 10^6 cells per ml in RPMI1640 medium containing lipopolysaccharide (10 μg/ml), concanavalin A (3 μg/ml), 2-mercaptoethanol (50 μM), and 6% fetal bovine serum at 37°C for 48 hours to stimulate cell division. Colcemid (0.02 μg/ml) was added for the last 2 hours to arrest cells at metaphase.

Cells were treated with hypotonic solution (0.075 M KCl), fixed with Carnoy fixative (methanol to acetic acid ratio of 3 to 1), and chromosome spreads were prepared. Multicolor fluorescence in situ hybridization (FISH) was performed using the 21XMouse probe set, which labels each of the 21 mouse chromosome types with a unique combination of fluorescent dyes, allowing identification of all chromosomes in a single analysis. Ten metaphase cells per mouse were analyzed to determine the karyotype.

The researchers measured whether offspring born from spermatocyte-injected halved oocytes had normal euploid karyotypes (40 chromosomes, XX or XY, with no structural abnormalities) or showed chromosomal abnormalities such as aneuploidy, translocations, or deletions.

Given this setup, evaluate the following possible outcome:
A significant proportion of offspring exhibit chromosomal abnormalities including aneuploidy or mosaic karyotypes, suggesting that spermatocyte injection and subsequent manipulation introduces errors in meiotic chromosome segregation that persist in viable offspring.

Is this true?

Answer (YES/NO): YES